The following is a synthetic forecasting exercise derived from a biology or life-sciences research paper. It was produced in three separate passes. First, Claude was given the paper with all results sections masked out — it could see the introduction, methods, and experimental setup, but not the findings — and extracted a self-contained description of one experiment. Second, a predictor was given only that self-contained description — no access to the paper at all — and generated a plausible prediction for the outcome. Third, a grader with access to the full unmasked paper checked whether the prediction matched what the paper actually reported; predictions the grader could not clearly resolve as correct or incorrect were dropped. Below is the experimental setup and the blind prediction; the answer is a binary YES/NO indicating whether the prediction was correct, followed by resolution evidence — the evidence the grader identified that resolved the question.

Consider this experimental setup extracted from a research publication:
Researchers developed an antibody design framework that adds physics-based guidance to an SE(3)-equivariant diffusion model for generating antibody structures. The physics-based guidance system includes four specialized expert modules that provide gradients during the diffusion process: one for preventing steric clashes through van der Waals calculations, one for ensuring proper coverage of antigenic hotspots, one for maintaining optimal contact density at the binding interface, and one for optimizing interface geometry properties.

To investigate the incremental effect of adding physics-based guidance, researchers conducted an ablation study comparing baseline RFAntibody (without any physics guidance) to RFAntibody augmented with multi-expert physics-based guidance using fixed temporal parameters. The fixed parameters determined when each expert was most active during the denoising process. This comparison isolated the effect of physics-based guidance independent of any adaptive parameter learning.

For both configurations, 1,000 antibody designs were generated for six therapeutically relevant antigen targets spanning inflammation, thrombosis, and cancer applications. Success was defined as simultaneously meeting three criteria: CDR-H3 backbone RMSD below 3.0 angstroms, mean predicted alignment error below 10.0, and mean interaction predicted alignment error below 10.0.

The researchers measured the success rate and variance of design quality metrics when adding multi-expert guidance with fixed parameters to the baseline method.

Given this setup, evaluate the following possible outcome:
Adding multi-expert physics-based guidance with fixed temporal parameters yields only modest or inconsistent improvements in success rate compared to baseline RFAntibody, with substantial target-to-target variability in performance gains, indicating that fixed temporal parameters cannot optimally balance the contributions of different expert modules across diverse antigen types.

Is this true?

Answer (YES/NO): YES